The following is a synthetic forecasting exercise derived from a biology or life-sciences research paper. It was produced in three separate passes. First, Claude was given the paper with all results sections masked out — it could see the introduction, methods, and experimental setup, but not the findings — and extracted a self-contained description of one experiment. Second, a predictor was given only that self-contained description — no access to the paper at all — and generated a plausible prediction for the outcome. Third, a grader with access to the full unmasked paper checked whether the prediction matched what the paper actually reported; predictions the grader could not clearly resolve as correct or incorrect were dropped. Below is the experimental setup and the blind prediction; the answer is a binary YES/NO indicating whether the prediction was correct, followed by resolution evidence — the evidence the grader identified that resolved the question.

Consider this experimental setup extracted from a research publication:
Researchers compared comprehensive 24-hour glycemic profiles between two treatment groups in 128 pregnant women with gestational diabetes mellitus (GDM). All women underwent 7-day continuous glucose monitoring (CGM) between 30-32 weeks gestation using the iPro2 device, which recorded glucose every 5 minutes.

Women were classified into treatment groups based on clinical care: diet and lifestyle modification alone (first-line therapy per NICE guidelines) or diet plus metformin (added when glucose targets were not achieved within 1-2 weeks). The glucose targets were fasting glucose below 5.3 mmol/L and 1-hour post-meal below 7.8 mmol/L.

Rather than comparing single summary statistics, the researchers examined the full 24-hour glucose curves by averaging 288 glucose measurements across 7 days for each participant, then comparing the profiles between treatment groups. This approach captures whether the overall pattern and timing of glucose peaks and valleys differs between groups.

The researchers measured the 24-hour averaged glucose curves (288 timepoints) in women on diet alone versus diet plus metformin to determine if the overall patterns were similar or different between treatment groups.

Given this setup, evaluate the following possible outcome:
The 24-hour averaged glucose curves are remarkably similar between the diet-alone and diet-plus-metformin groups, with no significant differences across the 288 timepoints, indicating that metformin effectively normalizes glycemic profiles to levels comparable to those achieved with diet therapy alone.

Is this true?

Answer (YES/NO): NO